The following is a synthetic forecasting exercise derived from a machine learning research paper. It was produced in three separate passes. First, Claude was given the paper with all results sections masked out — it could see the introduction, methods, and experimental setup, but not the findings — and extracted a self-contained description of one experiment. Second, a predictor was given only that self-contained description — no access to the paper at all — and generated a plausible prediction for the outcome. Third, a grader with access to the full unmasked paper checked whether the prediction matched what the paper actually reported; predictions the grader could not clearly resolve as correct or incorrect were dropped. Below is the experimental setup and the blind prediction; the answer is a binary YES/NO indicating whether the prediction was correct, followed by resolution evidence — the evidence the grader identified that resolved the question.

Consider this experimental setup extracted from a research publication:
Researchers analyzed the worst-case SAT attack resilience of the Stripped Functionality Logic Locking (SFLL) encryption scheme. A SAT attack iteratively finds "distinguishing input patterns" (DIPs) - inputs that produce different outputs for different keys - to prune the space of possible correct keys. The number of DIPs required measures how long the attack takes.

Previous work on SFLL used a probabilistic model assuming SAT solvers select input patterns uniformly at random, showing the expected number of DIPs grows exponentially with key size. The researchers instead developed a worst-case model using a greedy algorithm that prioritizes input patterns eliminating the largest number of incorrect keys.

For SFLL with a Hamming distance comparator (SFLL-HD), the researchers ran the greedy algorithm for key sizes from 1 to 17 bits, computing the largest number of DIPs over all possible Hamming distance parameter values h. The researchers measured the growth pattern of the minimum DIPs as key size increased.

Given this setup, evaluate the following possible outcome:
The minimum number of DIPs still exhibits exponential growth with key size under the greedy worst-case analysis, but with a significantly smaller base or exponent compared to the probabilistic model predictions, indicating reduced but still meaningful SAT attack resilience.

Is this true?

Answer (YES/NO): NO